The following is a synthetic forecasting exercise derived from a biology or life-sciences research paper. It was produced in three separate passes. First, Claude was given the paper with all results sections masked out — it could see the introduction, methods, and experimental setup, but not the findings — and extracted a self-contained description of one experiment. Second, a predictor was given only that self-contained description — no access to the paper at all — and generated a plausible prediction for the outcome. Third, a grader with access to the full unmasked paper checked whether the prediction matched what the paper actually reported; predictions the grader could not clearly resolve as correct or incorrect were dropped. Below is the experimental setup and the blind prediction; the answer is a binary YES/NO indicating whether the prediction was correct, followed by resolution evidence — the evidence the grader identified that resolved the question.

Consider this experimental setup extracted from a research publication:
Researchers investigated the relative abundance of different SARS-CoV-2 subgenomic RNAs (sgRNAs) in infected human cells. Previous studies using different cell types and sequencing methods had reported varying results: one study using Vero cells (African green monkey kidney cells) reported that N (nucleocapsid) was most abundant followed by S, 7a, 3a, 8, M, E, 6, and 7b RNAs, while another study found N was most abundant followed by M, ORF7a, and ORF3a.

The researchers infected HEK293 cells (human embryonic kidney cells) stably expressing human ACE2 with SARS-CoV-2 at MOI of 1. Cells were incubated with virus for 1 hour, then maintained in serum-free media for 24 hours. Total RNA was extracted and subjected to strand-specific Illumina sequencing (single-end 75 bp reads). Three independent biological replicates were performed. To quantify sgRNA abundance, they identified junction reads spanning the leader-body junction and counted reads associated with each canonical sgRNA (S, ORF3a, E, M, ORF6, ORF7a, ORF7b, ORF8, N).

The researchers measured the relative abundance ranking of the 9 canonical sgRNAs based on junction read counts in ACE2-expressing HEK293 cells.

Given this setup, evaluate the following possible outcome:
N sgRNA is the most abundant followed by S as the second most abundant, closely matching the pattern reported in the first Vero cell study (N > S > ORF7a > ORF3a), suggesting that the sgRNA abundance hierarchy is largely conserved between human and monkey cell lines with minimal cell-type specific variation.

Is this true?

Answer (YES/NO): NO